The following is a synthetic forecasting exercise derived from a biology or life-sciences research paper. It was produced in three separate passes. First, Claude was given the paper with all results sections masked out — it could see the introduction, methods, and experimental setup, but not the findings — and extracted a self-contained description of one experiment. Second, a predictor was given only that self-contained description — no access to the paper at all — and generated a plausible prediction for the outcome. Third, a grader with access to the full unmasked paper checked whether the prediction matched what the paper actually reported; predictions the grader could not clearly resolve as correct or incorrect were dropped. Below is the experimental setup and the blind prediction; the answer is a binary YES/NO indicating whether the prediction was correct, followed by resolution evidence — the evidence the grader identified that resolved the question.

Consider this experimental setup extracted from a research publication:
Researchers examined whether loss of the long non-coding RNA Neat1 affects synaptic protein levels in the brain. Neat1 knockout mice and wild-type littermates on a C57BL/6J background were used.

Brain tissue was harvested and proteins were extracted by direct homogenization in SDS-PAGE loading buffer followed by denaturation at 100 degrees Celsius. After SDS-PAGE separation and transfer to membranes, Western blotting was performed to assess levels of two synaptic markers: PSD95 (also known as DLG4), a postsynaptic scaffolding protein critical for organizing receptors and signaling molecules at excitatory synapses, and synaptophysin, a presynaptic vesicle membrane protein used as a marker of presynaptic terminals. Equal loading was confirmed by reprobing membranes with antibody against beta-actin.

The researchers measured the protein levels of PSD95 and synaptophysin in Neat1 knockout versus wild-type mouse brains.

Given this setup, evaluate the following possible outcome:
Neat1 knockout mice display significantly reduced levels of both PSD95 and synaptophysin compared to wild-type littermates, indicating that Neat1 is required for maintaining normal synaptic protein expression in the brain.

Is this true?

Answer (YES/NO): NO